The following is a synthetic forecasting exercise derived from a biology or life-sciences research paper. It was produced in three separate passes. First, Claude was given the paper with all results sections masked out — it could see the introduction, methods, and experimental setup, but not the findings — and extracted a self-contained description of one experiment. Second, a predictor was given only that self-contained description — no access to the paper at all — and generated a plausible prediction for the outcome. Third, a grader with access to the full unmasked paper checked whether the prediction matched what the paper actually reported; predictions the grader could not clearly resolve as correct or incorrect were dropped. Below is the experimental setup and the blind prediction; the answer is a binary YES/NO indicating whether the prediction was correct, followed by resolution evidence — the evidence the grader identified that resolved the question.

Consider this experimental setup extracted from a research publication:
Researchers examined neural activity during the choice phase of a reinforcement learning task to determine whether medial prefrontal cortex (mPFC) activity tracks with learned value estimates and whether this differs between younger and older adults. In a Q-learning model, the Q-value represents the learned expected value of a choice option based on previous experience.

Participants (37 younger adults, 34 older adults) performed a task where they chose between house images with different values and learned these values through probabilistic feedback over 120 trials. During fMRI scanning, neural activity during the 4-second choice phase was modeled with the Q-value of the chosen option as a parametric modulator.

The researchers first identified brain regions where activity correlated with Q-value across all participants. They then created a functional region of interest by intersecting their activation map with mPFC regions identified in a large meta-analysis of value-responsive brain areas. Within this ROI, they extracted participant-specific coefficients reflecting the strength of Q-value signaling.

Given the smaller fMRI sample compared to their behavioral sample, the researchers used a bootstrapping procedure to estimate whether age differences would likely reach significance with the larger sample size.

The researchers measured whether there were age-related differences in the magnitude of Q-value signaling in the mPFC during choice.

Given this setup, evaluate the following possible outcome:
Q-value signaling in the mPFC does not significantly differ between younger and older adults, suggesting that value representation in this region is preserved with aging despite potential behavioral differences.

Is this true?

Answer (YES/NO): NO